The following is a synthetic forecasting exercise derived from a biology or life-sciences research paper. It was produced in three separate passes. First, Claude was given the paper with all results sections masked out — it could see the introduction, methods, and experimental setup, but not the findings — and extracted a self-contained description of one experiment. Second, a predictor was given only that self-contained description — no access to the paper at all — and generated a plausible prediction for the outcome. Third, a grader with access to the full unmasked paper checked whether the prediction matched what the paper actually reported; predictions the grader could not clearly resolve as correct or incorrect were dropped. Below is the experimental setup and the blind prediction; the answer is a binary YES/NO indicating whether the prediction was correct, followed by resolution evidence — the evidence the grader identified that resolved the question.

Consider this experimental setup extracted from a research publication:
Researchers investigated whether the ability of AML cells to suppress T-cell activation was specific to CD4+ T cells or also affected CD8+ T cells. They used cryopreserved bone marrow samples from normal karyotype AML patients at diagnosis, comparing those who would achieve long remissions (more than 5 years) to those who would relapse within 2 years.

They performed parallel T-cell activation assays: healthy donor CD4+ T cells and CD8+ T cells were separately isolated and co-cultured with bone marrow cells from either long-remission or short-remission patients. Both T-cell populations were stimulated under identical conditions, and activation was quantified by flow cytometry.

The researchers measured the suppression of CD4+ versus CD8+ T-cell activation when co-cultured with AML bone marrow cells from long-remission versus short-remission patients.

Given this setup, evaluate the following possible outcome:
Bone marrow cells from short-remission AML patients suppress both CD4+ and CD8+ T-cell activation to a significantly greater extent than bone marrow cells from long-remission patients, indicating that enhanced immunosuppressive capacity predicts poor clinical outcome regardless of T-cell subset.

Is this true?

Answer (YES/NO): YES